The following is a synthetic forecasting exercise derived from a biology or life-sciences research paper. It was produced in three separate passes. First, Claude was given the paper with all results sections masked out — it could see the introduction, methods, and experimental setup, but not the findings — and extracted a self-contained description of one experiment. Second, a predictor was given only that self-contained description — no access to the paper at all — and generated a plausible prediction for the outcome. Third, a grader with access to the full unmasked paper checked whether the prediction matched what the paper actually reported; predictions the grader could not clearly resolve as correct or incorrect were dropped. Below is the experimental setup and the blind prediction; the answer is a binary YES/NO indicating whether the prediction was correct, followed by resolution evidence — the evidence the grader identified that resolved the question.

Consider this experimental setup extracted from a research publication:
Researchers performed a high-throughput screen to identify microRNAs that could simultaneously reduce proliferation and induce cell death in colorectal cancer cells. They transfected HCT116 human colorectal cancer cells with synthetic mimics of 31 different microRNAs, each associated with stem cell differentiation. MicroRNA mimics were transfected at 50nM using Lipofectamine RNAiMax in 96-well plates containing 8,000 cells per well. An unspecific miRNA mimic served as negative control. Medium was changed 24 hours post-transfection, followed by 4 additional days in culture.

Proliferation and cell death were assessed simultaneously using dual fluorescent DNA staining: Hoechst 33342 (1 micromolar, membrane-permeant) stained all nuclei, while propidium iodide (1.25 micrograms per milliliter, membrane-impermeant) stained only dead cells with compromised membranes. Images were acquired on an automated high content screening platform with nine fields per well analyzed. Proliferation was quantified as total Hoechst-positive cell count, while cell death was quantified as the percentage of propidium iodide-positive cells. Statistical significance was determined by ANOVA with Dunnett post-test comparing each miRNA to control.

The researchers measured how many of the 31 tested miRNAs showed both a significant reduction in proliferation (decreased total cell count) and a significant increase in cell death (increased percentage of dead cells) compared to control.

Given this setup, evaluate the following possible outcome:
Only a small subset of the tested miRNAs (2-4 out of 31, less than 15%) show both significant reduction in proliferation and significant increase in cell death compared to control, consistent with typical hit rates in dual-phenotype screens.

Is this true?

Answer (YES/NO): YES